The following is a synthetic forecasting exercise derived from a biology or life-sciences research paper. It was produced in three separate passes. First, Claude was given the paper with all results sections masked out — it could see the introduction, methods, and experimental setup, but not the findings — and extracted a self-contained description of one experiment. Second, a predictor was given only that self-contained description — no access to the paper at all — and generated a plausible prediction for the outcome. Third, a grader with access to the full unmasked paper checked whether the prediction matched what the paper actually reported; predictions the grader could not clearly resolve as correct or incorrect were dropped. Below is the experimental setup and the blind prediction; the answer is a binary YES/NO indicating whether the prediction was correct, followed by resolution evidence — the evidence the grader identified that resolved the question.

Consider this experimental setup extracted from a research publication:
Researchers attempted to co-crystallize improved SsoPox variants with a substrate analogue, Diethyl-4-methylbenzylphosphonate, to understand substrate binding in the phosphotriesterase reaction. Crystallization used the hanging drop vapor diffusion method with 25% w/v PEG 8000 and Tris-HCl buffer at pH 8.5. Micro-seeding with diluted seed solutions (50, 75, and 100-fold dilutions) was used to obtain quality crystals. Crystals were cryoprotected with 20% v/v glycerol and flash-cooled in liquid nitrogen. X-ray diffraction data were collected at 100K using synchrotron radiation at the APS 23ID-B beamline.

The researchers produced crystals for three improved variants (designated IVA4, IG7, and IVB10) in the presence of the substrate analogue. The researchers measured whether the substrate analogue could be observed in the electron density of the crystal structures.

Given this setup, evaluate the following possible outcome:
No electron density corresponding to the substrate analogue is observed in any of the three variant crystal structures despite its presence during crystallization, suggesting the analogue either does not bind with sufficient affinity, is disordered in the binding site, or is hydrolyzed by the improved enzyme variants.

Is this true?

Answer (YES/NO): YES